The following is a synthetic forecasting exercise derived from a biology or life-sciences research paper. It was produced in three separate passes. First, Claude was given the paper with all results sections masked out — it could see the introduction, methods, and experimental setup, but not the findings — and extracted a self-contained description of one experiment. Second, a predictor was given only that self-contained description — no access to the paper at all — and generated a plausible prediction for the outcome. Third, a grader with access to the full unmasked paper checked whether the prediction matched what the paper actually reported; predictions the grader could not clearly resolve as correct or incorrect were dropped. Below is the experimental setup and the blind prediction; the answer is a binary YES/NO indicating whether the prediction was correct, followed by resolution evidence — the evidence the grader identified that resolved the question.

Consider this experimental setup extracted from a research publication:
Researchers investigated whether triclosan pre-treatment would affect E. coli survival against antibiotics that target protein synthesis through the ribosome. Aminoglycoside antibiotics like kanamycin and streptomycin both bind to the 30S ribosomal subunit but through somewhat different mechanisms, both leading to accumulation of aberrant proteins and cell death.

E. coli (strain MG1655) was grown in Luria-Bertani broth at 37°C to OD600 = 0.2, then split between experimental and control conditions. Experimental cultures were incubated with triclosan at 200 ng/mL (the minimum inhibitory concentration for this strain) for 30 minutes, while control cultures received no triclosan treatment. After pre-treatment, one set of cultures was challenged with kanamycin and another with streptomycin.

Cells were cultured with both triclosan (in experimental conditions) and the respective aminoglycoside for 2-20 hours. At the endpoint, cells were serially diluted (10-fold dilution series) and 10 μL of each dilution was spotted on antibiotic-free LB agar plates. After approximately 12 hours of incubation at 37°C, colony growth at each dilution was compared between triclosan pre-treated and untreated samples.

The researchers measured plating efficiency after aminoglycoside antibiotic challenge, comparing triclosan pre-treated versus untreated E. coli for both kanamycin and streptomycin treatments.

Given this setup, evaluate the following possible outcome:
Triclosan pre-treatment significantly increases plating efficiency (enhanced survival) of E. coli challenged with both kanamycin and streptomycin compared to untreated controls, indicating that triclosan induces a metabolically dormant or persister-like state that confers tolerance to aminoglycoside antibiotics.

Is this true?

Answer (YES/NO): YES